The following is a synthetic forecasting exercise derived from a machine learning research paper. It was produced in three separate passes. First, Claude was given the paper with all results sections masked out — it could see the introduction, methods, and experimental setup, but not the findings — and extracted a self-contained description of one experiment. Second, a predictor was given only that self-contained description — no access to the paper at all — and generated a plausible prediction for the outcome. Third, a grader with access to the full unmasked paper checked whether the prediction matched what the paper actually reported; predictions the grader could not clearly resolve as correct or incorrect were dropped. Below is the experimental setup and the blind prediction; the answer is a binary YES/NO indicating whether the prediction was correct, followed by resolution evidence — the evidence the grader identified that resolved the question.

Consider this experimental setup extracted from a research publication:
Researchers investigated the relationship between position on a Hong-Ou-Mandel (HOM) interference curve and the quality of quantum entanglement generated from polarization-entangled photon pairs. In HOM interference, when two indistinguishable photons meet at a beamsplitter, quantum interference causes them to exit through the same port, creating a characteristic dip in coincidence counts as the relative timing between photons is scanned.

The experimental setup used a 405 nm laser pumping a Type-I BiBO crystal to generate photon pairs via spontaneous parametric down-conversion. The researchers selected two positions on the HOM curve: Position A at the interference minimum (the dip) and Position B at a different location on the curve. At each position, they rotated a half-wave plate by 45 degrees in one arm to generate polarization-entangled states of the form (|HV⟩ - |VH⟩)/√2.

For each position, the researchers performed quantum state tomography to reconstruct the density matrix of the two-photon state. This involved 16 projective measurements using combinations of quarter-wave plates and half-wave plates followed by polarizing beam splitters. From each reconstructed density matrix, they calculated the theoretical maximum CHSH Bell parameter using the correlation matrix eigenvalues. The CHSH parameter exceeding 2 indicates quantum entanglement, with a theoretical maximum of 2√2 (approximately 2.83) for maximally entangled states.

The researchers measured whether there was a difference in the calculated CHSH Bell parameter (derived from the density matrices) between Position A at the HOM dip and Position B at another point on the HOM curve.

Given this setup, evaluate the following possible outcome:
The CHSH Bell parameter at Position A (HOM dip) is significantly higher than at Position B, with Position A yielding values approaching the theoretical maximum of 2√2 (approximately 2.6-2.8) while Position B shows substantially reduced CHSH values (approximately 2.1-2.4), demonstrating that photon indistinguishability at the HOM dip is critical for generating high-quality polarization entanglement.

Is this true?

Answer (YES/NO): NO